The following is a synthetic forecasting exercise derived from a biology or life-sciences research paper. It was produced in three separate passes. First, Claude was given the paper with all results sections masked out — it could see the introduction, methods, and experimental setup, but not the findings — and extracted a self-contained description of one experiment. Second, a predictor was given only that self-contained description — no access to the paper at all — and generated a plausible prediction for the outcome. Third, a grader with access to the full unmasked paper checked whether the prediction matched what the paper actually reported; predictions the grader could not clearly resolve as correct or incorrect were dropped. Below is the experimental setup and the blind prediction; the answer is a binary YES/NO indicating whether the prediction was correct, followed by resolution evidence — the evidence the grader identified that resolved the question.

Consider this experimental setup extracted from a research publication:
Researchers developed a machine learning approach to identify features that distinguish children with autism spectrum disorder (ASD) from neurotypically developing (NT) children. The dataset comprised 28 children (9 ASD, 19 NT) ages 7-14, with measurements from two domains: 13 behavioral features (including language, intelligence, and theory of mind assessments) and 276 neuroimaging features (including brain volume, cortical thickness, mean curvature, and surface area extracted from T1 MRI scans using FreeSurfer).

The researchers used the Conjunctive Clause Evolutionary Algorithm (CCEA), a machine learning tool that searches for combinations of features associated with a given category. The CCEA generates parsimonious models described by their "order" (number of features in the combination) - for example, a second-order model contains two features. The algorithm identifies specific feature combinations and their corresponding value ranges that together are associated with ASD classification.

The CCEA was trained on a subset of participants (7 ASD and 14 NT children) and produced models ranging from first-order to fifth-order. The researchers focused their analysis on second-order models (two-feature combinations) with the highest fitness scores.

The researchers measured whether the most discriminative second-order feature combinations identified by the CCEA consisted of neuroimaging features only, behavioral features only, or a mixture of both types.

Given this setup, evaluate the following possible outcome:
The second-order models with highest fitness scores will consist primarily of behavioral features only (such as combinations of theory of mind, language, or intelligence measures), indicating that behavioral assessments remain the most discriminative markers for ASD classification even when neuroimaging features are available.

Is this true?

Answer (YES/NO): NO